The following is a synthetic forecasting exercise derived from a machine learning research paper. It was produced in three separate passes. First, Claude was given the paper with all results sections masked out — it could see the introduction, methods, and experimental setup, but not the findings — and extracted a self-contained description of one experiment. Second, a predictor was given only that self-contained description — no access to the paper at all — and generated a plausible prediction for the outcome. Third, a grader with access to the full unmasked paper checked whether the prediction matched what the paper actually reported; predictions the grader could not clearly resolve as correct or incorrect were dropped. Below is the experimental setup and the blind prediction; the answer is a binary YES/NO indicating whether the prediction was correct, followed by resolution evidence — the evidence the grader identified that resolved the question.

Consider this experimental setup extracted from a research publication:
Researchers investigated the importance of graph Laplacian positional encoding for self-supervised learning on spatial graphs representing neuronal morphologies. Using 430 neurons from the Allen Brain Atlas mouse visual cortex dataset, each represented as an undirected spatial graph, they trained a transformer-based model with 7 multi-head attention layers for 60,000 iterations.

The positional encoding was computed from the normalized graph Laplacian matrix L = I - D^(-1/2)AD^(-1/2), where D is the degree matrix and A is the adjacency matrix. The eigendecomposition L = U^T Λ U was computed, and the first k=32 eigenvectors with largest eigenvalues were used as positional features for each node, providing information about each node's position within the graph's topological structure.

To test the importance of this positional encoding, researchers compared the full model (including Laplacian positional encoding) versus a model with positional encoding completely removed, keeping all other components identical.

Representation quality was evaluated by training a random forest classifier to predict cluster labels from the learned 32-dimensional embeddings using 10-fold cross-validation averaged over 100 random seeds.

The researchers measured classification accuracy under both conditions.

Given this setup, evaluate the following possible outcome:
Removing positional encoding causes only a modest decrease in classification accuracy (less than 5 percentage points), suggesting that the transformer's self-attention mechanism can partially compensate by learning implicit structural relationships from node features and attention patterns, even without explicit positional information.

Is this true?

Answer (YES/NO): NO